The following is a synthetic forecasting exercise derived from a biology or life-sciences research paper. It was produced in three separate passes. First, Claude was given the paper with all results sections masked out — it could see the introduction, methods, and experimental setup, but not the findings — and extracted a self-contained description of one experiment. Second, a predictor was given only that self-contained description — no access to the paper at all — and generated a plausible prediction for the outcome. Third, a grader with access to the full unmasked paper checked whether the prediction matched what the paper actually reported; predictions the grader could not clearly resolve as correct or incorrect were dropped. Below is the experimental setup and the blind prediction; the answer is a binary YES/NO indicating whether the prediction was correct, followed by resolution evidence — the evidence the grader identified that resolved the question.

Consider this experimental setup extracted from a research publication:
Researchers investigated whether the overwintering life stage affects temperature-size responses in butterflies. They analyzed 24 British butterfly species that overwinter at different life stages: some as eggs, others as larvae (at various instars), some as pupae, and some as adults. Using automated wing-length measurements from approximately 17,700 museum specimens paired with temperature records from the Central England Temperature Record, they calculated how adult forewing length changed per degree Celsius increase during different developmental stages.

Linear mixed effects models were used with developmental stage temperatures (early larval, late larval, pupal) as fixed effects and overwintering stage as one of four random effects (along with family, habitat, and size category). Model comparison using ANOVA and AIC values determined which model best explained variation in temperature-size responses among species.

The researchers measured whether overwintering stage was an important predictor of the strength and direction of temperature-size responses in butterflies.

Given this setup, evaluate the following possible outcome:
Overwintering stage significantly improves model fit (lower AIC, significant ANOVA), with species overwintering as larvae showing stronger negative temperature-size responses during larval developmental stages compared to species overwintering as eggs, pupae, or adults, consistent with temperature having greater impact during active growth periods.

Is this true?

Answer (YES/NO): NO